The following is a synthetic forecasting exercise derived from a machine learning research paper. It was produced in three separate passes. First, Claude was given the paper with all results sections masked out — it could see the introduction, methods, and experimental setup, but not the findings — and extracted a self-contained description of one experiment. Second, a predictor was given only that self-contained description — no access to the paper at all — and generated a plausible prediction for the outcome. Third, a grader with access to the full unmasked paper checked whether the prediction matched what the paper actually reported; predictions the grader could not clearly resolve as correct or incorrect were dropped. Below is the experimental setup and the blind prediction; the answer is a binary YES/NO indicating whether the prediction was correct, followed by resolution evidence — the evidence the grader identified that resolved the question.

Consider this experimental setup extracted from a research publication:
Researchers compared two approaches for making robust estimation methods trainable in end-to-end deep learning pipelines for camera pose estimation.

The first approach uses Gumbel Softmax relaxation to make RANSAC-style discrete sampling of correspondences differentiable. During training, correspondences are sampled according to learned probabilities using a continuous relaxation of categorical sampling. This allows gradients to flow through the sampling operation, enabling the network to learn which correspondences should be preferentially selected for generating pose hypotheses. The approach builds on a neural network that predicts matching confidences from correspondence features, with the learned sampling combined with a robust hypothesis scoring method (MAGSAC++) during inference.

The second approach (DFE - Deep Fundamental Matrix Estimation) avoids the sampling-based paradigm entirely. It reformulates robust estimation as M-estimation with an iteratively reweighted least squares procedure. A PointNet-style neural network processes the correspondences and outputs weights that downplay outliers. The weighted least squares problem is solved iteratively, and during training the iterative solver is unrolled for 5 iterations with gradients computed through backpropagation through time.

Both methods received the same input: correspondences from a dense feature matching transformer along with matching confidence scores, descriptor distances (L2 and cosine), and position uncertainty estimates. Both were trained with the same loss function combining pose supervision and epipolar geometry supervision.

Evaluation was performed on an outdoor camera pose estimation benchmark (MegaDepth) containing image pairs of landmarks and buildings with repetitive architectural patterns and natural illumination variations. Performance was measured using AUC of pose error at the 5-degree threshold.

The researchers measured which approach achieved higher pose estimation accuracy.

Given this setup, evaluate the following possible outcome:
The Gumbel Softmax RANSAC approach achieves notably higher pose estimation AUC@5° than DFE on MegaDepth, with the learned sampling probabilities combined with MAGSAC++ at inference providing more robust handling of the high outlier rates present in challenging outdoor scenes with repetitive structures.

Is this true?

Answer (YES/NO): NO